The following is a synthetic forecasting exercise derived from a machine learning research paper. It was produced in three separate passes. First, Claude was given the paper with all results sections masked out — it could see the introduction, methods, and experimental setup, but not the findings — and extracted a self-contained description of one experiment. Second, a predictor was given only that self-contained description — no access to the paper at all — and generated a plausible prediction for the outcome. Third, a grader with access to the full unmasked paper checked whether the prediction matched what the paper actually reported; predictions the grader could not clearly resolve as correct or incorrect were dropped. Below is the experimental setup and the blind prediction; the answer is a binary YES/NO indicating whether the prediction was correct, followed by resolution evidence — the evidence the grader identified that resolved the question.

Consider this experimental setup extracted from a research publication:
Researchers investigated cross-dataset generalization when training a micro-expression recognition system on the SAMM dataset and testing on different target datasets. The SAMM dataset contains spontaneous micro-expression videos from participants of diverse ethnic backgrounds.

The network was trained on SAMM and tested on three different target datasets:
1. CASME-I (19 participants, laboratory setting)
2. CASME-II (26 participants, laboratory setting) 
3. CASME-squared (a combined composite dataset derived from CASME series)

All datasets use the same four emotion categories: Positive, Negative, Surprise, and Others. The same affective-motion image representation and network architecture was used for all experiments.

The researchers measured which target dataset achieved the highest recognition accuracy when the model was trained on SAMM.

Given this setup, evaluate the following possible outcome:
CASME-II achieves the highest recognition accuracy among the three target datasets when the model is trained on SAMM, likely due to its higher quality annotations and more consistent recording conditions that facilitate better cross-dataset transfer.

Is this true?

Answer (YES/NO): NO